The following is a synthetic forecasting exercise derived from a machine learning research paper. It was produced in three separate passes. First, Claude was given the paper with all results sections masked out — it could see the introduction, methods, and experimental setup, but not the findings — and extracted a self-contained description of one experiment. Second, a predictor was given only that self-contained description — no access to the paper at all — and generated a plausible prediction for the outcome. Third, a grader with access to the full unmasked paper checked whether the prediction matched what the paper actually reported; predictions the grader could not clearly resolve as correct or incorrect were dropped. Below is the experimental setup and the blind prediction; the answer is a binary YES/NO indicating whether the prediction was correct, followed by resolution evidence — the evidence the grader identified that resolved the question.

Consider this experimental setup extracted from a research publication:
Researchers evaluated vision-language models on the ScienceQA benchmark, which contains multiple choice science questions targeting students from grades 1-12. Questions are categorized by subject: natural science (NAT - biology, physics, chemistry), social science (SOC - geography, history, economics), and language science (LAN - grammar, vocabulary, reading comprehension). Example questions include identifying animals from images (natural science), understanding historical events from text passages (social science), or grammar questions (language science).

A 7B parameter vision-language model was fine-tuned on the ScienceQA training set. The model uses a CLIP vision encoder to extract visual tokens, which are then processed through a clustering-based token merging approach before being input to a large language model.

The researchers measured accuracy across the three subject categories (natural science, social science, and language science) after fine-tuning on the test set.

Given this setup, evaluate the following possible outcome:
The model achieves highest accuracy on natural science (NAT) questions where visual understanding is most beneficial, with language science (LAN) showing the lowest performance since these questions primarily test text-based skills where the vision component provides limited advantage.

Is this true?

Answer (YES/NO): NO